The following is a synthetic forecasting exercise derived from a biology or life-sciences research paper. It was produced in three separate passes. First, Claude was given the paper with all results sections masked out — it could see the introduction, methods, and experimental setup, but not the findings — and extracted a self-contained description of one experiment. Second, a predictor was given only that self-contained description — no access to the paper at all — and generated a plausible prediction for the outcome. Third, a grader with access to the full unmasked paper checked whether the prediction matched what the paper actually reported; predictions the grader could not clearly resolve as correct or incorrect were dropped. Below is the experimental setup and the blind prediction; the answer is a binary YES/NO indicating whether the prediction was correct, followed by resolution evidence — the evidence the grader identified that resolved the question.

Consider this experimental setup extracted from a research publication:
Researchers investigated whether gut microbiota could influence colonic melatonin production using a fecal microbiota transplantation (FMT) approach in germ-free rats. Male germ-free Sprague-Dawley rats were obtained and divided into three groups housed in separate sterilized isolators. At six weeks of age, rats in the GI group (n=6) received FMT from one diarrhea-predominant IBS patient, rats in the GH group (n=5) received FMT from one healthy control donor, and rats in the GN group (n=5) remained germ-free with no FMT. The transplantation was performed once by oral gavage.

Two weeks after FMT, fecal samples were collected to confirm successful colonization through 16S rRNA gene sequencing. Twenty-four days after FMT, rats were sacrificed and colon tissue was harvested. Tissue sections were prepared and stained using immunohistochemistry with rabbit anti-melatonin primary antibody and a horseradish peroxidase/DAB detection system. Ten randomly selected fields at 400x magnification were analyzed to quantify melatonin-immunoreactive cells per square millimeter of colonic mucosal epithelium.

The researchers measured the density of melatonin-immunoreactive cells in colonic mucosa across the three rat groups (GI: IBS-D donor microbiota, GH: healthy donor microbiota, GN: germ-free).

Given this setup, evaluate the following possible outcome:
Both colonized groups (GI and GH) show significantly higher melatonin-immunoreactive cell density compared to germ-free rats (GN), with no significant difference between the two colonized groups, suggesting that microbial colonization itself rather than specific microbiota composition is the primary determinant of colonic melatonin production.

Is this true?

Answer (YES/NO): NO